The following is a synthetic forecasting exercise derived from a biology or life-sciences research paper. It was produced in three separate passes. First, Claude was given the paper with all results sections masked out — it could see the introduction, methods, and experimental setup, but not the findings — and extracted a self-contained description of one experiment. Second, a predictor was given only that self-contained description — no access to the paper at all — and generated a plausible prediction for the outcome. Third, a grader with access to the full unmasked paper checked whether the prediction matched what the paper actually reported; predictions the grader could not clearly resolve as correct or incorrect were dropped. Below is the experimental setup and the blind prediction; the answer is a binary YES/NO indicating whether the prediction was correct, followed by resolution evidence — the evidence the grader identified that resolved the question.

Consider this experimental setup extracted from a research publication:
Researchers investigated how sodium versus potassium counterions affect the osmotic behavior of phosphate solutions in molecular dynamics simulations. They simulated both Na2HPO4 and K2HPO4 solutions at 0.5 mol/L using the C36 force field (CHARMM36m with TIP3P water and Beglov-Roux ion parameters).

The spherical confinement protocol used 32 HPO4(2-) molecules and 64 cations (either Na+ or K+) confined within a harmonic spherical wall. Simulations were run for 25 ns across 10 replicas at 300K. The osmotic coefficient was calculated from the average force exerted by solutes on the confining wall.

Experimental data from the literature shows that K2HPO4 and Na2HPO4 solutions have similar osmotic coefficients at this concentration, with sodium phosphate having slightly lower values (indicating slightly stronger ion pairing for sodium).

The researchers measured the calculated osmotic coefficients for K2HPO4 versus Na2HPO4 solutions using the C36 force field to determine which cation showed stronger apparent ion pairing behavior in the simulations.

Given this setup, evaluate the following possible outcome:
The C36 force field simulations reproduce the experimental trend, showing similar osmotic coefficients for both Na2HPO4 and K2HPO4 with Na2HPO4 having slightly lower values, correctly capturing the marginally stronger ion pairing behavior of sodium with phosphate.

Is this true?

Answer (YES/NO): NO